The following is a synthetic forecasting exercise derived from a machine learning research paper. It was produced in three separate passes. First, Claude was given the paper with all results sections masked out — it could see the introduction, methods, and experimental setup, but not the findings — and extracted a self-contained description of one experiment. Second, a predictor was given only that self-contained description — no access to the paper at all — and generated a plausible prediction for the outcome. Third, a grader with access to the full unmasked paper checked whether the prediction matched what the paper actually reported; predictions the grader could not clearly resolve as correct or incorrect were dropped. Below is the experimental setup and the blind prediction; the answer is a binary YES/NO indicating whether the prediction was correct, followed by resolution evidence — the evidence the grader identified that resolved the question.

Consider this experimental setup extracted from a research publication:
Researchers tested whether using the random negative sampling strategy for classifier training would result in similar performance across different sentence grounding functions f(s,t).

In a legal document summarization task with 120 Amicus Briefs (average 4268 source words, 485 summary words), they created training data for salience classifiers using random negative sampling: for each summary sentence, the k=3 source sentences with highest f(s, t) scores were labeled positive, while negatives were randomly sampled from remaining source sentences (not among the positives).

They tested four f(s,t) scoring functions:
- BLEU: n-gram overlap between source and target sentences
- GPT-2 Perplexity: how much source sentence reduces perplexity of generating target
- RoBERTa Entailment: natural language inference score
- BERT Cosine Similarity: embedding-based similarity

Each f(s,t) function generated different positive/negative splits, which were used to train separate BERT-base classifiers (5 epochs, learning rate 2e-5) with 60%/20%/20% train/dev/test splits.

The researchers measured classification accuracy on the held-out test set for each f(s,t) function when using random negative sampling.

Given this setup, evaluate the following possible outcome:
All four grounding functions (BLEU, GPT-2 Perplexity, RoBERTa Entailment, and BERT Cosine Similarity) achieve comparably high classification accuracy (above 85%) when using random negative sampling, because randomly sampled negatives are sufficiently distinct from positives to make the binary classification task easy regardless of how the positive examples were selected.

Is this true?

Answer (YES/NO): NO